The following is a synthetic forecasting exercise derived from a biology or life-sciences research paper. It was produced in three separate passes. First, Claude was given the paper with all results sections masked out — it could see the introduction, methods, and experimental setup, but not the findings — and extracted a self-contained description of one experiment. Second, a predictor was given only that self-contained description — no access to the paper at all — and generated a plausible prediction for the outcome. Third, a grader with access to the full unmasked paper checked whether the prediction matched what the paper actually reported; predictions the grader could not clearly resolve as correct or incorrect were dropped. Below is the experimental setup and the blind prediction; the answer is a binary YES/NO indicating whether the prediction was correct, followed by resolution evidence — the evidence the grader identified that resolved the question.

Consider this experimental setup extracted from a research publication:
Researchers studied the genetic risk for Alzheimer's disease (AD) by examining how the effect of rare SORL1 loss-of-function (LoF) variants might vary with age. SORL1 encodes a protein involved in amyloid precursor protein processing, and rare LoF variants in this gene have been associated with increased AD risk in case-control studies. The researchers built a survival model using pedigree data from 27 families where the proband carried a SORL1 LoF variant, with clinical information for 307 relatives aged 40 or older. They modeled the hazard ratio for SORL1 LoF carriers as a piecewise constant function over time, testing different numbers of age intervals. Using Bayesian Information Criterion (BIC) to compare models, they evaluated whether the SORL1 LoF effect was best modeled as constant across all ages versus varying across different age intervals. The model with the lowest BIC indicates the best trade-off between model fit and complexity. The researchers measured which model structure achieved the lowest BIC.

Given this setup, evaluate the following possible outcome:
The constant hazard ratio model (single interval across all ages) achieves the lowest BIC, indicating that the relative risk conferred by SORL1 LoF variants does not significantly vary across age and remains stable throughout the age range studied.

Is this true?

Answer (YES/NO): NO